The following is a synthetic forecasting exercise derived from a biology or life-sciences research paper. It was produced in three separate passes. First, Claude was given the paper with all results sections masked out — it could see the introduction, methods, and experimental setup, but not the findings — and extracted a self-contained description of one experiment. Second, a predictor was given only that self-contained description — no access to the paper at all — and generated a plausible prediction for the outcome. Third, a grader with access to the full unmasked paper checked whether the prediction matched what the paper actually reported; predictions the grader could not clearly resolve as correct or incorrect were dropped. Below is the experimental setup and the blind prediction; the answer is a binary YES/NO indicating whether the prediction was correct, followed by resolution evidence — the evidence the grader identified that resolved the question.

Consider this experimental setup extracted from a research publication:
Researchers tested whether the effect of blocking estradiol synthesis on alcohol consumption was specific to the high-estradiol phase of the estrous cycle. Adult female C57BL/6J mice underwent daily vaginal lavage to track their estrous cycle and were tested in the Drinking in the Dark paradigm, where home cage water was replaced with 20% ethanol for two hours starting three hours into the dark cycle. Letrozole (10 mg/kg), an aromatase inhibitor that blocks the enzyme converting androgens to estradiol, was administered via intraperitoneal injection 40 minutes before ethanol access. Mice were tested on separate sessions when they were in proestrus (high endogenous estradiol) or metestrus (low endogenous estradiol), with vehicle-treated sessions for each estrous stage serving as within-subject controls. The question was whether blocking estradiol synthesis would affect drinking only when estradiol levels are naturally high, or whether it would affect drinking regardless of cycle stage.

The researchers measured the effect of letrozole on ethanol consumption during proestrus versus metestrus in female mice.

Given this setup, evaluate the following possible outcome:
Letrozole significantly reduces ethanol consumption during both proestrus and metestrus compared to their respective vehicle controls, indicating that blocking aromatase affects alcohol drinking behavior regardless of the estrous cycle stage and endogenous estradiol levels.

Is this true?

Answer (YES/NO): NO